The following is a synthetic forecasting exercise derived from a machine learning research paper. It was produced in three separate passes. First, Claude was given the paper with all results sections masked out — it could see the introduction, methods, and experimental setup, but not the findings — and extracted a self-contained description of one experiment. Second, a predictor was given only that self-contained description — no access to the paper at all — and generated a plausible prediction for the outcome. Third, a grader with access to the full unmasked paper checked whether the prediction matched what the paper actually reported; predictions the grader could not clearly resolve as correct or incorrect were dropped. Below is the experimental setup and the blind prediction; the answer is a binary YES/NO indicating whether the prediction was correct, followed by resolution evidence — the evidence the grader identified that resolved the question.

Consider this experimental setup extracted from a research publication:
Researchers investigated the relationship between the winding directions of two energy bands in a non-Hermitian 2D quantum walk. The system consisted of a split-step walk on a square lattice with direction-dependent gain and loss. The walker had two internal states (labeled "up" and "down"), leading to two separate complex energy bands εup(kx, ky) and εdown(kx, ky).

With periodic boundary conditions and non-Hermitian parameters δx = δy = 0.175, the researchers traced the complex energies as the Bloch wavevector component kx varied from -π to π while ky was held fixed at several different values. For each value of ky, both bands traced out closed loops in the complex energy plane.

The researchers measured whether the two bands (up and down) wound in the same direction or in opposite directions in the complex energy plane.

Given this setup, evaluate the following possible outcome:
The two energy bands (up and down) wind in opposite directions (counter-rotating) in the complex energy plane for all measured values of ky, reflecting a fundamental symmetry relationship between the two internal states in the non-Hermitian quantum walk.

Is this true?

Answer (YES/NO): NO